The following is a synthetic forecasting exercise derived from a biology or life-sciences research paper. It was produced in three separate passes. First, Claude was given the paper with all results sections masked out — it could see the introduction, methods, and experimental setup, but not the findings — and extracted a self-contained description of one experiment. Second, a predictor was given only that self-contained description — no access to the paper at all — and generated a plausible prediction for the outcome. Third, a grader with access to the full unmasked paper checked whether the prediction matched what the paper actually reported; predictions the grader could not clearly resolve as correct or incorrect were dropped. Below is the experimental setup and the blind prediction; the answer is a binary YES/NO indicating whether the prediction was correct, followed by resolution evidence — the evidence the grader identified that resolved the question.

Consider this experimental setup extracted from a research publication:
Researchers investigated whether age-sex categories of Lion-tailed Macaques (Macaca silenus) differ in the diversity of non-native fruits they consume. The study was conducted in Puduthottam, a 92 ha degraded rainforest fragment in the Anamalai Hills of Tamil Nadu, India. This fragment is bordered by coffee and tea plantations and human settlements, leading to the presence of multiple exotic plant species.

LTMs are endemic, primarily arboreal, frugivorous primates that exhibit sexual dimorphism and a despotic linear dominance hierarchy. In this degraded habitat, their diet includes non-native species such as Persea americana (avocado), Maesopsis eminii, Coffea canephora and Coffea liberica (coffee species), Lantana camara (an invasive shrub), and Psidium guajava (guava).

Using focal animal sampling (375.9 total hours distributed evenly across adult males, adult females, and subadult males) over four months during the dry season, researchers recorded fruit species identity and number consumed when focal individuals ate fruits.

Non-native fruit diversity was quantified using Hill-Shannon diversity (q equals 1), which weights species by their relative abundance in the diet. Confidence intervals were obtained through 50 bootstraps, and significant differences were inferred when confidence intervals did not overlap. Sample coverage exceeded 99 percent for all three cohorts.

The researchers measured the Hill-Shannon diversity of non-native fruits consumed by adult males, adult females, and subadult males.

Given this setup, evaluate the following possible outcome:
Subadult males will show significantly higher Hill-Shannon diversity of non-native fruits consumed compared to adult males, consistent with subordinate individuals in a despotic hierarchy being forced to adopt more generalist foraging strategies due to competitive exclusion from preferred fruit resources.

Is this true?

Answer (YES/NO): YES